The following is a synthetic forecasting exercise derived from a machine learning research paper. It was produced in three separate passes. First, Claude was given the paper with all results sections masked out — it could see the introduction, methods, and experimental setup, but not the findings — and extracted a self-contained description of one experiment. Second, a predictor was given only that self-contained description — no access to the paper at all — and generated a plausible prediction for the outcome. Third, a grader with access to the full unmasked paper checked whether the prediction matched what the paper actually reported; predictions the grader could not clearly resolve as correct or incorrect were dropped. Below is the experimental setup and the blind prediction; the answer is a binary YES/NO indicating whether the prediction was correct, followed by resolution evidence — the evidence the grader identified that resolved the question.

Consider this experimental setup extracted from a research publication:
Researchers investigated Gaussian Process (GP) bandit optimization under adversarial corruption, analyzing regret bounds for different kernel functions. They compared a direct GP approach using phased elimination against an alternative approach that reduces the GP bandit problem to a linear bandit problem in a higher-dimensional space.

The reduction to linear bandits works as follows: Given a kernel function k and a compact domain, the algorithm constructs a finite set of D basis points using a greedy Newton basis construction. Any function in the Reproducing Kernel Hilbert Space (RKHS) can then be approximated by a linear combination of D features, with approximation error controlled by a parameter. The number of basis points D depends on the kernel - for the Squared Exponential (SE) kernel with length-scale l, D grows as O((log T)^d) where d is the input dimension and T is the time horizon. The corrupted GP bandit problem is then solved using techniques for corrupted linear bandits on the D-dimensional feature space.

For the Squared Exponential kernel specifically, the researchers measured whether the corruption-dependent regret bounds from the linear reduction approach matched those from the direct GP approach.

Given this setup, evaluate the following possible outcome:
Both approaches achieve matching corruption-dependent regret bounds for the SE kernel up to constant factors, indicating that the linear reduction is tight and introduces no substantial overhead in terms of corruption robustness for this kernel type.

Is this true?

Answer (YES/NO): YES